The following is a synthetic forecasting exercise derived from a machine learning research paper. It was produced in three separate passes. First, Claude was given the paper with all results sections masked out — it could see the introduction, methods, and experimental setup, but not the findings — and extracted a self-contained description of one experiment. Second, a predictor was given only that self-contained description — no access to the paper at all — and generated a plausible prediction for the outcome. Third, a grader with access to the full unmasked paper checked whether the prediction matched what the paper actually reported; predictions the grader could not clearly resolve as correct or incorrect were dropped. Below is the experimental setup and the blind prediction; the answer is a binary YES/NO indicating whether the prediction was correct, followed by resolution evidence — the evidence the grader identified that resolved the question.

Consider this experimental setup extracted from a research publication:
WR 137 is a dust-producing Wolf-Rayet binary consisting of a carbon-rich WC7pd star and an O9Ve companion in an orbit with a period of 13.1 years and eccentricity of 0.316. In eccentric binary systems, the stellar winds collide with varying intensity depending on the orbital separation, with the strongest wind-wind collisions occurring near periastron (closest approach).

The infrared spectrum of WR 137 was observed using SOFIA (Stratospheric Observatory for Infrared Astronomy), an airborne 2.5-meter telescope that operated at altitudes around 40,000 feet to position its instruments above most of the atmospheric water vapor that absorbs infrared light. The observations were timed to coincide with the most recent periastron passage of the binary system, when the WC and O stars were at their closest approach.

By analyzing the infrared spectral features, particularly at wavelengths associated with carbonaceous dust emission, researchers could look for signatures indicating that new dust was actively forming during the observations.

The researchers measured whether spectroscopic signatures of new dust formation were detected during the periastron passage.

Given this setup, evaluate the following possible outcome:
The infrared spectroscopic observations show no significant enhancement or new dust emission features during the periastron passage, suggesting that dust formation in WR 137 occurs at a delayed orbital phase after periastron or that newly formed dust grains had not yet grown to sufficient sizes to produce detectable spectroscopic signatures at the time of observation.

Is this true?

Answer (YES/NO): NO